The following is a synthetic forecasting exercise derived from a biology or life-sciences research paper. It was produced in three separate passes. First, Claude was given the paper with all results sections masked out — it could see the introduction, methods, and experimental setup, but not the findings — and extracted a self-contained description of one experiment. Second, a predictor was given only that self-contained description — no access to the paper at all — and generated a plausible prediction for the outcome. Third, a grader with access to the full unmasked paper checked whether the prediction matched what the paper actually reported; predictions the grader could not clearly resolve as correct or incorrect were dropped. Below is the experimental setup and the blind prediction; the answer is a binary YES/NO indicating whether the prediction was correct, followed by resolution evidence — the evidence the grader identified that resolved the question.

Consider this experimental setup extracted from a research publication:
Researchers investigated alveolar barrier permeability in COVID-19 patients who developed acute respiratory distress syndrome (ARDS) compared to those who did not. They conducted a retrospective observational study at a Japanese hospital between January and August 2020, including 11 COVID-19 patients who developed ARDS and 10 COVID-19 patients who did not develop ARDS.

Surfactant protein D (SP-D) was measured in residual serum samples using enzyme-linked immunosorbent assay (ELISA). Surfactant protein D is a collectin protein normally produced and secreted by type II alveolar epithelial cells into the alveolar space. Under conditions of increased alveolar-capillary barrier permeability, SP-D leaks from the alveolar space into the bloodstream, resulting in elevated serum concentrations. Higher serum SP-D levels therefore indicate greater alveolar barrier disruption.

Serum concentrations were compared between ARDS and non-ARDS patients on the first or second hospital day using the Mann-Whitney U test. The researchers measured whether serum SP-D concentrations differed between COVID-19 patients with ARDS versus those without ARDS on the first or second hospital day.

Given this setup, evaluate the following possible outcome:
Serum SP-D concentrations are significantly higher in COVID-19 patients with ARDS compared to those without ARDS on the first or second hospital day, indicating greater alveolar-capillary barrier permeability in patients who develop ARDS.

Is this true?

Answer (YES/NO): YES